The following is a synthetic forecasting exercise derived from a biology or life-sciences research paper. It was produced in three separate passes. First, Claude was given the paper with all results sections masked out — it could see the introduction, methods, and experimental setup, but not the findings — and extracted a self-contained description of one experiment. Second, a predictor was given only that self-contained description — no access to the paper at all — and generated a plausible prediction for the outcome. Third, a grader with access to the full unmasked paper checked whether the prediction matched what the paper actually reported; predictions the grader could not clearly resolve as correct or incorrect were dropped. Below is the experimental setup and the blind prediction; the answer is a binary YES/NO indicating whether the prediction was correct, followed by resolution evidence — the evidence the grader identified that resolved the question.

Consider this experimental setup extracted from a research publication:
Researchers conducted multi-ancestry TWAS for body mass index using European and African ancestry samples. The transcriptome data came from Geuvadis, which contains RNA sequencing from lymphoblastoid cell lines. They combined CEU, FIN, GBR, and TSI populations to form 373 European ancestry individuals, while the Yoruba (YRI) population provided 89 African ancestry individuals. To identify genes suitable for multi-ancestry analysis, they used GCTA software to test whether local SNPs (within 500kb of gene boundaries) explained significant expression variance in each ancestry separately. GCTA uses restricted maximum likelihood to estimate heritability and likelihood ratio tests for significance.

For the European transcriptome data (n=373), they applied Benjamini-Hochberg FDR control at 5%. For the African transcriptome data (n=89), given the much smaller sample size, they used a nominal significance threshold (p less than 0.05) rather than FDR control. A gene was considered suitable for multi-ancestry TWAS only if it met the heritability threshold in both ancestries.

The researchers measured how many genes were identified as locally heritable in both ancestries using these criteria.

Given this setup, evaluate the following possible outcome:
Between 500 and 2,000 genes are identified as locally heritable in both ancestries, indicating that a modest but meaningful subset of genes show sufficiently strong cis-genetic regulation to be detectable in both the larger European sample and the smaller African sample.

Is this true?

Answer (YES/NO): NO